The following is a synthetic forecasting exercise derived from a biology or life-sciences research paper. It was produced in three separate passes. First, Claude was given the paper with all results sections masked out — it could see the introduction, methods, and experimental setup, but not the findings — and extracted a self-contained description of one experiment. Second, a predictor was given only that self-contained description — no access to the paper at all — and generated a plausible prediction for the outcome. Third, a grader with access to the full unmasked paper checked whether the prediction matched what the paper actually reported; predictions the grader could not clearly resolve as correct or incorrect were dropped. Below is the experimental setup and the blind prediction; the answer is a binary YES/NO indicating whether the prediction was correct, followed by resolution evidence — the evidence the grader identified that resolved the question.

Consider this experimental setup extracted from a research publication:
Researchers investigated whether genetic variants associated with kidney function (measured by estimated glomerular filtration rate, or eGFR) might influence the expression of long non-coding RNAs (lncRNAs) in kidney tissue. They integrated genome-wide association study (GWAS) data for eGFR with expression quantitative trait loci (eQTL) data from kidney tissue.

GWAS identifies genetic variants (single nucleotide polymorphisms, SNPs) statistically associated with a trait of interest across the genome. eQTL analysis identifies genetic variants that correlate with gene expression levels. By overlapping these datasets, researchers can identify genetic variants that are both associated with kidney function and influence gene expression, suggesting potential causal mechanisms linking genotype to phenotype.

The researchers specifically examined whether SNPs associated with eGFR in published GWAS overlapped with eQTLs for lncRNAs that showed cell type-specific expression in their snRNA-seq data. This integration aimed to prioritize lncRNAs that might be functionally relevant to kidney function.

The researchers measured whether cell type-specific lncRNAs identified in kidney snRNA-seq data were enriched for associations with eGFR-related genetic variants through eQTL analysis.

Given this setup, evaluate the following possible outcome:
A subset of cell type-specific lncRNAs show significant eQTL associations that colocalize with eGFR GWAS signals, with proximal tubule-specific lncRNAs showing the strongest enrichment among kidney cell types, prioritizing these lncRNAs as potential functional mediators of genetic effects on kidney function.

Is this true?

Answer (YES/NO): NO